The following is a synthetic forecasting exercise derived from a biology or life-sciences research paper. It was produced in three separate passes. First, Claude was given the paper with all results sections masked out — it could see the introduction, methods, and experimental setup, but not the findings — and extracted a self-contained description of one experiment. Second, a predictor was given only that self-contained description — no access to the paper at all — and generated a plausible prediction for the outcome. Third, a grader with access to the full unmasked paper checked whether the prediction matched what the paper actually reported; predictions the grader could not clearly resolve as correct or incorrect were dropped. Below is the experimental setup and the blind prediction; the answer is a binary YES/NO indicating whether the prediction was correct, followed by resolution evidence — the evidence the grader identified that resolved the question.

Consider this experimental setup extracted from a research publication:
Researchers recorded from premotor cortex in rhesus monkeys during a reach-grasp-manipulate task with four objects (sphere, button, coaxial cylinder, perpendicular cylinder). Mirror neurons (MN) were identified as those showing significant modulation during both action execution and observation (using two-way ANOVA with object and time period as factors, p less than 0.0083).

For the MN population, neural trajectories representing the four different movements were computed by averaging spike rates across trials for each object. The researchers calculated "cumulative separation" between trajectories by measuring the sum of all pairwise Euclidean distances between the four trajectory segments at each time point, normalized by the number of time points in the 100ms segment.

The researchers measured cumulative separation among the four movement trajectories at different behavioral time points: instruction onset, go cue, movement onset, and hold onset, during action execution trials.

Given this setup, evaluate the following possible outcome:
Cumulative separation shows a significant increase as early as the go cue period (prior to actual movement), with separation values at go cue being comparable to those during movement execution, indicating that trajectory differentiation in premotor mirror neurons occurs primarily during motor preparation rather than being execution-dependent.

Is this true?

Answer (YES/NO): NO